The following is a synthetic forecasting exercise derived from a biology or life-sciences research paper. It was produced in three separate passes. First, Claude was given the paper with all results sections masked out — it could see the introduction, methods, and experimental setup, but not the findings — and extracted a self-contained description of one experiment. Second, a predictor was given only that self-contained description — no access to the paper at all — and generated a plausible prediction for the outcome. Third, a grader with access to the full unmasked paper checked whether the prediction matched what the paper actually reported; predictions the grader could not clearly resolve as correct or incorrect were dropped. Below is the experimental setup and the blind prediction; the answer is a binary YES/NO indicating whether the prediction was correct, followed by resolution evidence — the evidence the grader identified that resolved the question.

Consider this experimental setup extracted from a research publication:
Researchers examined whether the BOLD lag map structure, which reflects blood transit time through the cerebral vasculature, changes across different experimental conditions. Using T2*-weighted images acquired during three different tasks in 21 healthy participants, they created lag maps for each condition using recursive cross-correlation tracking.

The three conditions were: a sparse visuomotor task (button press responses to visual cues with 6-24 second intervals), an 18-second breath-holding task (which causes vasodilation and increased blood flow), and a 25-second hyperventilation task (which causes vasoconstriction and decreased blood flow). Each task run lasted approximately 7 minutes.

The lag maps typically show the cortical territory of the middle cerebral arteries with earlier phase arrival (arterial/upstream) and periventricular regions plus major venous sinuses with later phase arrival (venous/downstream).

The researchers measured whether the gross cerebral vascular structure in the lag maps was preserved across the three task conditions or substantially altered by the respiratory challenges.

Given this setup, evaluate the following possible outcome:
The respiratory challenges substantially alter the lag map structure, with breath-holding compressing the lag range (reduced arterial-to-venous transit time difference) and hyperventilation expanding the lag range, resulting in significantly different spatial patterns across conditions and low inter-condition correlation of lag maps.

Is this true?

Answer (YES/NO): NO